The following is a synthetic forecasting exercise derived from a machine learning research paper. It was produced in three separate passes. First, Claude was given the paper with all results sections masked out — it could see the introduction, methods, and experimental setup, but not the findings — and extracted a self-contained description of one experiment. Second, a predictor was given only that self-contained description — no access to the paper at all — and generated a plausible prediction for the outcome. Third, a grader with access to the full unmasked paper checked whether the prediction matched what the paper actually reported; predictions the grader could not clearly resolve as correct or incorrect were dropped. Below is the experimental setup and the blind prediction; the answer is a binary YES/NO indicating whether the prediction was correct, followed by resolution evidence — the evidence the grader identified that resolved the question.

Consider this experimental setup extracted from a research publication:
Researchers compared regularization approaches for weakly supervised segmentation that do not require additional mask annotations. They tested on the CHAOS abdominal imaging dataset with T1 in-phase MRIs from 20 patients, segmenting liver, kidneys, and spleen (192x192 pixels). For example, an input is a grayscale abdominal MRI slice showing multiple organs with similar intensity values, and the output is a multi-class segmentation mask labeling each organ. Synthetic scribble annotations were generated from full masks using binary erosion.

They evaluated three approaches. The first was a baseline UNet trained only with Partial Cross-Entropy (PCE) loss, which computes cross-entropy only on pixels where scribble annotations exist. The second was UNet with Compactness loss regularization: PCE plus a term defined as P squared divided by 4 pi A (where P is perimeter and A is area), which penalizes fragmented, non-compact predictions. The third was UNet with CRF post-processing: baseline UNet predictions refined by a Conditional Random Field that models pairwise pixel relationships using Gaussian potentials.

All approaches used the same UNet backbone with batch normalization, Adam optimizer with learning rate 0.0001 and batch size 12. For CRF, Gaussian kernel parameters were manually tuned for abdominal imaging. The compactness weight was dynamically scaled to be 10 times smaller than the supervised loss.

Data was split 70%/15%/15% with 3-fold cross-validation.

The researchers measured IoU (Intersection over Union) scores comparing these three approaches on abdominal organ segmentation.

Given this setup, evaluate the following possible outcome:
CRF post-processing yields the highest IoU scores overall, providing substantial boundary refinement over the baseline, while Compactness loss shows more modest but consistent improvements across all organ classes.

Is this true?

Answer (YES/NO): NO